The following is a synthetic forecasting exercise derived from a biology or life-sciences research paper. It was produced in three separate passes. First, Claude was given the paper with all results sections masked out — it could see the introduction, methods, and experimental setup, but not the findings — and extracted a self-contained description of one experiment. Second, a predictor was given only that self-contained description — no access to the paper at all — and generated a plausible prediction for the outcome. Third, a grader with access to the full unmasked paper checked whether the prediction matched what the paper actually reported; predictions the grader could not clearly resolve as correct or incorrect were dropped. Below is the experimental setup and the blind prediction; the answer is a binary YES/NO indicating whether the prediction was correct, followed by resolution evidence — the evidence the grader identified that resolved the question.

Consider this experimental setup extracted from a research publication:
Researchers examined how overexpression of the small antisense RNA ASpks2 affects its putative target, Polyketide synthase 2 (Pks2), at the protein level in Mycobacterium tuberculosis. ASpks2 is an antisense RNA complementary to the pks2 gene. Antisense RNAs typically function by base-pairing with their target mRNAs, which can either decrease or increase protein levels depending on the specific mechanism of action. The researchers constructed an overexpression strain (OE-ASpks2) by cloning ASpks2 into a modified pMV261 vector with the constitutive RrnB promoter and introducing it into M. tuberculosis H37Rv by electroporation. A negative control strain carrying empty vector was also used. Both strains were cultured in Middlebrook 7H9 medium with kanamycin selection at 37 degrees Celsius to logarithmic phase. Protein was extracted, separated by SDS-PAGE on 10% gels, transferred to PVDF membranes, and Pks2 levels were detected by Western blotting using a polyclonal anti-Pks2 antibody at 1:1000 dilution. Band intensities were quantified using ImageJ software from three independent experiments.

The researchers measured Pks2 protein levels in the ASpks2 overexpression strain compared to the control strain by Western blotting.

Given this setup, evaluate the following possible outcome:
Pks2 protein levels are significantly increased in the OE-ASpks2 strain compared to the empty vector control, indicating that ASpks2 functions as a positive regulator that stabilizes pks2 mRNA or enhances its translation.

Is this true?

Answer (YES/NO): NO